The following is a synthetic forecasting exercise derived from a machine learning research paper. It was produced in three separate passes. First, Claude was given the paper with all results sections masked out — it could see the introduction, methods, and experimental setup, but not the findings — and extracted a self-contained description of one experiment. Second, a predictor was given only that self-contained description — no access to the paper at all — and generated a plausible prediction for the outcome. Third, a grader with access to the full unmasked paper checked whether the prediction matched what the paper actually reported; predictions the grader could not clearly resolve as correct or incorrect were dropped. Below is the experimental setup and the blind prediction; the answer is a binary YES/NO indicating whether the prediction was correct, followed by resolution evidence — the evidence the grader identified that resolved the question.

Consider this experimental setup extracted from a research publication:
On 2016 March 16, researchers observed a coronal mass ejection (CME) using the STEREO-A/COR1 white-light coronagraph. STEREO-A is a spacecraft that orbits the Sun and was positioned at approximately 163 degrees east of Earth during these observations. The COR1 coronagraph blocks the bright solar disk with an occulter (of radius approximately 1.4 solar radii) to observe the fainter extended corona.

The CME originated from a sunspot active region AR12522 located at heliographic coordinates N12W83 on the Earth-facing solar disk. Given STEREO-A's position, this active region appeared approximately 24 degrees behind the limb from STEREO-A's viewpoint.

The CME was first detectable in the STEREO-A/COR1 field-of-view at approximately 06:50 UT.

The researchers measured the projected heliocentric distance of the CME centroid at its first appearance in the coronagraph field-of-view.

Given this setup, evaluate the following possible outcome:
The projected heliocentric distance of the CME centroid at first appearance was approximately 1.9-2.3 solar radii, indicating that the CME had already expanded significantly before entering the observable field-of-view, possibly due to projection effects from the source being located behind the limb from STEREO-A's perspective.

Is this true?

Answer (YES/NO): NO